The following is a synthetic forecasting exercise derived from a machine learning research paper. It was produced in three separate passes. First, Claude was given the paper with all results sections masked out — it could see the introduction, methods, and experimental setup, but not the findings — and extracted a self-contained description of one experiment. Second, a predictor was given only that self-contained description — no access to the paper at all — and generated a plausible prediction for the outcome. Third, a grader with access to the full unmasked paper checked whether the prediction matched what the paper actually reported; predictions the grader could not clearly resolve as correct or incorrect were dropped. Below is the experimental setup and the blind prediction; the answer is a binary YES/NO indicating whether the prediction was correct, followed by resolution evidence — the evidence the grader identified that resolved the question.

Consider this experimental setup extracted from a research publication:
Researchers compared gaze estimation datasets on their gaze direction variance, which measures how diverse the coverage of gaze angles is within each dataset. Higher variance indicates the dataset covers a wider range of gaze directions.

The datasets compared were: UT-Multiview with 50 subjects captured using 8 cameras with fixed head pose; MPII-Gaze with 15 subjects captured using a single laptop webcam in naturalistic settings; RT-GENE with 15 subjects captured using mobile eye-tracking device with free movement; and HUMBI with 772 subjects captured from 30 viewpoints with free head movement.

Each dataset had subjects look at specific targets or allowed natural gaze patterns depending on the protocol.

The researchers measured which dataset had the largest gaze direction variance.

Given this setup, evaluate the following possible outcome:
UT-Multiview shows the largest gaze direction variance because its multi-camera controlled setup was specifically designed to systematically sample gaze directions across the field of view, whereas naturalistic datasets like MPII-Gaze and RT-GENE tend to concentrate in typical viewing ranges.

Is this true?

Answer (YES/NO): YES